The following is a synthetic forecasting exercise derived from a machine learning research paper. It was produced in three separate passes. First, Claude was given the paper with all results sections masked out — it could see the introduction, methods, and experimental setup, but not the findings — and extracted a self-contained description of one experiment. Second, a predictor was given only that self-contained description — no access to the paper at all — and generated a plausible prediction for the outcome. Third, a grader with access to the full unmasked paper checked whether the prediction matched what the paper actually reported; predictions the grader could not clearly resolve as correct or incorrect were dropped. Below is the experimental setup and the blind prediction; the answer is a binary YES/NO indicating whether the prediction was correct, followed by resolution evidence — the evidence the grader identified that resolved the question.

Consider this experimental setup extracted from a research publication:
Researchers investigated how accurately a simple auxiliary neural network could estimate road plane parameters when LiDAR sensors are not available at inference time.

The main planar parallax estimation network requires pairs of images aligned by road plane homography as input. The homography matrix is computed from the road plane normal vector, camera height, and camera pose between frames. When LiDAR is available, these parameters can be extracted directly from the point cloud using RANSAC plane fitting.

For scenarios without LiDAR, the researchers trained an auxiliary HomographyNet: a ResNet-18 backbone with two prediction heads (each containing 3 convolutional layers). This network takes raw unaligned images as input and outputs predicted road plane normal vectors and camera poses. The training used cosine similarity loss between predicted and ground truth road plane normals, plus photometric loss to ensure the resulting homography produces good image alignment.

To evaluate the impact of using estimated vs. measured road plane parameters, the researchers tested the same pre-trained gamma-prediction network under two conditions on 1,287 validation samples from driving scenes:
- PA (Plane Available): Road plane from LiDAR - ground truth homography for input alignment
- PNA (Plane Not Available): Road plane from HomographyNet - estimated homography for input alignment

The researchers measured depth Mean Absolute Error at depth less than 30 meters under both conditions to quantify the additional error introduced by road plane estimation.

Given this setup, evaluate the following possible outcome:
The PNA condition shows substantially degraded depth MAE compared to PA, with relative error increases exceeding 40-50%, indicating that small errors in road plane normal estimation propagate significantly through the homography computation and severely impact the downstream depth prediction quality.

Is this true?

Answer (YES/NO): NO